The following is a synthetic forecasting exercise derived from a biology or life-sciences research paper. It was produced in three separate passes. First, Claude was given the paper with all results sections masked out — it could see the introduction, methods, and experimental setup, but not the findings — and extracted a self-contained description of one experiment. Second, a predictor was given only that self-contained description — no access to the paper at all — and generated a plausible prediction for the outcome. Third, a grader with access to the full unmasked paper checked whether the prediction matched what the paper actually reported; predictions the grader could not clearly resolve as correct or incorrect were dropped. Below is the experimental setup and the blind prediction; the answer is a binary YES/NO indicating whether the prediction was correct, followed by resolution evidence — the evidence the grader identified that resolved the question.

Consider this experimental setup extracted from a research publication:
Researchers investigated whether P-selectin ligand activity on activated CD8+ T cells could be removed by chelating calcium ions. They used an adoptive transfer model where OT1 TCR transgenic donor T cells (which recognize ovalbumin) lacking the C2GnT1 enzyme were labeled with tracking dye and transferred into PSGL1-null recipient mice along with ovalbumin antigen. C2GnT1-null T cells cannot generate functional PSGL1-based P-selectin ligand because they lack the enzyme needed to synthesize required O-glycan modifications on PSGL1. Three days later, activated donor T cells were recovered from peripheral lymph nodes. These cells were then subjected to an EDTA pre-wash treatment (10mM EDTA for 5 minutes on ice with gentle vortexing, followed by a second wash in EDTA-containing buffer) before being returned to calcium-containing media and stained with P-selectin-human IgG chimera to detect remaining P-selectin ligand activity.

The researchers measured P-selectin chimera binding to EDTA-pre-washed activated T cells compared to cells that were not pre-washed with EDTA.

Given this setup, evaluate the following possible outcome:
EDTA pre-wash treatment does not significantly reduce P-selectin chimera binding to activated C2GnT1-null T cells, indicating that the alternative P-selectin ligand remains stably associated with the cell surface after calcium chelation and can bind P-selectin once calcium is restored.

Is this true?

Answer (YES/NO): NO